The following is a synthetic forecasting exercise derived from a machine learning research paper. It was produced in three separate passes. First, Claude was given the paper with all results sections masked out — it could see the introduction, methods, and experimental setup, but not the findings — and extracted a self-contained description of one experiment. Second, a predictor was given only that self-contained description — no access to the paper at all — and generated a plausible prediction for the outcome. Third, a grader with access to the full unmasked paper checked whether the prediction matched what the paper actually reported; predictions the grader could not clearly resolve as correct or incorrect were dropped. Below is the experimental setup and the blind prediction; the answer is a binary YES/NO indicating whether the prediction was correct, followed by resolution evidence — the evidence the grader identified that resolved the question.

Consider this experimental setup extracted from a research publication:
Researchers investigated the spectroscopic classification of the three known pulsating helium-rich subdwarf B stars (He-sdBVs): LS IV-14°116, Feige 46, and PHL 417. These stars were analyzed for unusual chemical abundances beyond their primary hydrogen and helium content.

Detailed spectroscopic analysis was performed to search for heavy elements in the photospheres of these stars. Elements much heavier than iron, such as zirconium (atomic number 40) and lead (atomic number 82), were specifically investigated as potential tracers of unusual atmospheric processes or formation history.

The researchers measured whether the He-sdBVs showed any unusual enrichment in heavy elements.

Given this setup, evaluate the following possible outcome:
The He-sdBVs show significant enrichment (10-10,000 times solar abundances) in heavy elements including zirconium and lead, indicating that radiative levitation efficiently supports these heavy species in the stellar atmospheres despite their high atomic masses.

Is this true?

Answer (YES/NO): YES